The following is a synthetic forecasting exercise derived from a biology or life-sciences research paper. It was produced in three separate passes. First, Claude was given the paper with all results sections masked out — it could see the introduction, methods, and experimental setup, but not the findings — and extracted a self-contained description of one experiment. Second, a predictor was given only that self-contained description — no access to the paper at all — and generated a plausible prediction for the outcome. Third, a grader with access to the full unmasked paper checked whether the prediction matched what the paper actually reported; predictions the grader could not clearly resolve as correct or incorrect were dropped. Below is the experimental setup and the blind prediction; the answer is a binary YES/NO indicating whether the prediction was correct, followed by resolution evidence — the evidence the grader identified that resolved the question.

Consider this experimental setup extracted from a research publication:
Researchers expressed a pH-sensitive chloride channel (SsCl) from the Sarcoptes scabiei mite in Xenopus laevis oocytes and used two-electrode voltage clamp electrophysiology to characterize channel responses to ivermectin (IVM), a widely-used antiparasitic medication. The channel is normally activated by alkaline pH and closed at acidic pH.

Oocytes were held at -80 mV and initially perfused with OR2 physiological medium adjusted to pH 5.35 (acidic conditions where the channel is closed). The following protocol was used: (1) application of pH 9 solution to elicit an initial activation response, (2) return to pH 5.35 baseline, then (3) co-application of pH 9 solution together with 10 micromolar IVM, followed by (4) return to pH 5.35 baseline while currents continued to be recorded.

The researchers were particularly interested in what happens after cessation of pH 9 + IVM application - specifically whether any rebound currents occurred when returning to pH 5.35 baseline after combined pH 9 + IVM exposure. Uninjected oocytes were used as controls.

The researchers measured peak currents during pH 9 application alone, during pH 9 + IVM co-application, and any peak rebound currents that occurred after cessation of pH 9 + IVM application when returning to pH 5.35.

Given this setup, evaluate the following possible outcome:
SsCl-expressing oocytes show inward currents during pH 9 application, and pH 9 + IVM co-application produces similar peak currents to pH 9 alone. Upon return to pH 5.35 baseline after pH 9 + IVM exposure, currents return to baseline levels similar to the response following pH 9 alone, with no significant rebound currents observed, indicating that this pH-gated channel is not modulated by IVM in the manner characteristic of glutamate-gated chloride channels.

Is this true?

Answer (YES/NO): NO